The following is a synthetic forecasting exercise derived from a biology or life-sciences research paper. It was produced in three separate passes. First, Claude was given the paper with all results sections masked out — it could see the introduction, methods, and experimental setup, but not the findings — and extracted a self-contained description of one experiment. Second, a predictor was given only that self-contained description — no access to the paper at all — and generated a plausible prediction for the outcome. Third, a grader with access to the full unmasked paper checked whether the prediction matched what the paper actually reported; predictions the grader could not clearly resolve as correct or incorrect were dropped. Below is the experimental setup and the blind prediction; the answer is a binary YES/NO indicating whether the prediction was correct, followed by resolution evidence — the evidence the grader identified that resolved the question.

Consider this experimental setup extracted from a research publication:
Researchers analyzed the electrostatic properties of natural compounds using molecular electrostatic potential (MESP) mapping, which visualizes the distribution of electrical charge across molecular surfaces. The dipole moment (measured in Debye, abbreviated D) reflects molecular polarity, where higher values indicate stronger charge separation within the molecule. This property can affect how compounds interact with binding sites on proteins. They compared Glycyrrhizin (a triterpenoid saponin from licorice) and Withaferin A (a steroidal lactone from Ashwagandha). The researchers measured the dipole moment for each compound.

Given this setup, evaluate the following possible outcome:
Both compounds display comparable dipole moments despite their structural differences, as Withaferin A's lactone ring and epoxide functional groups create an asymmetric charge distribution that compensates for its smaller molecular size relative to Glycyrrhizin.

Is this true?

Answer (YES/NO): NO